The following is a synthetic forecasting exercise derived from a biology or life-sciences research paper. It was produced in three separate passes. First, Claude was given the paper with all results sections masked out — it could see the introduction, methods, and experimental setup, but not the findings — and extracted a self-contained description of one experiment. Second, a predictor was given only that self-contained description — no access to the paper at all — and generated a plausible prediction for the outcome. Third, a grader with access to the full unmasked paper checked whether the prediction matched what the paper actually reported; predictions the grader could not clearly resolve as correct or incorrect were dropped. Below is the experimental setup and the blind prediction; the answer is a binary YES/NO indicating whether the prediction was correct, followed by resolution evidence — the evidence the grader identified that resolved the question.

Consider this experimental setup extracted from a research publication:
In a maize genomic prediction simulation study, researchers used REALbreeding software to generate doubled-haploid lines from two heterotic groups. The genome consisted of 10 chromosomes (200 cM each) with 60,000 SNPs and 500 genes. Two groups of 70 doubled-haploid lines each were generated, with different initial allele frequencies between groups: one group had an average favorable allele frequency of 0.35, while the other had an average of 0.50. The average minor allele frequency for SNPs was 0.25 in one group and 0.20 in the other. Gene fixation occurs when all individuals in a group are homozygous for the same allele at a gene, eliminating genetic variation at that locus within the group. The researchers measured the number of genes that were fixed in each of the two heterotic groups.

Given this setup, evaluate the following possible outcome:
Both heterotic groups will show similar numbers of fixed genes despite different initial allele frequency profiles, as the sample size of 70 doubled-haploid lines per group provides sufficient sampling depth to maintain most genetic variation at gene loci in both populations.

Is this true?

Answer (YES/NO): NO